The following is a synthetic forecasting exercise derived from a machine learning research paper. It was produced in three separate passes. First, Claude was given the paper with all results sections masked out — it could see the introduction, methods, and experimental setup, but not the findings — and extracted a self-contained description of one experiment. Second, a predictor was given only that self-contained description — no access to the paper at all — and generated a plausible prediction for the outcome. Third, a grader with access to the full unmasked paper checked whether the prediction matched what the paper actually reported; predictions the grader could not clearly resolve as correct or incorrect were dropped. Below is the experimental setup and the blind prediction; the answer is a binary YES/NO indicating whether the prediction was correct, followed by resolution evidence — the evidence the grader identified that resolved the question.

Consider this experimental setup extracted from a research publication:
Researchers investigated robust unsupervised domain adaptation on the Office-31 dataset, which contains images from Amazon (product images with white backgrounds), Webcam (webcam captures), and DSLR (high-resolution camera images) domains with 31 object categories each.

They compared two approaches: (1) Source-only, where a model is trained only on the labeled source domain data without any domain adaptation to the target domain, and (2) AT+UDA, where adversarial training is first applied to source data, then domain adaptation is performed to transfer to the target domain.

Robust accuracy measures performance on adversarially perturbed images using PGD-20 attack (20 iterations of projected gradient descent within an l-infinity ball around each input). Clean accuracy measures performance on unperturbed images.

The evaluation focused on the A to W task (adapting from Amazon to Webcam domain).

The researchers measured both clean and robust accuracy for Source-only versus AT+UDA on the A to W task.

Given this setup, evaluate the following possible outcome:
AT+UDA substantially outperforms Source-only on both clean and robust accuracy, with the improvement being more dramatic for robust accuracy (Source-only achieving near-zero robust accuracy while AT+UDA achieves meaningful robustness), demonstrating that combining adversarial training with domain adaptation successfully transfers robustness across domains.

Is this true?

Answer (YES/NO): NO